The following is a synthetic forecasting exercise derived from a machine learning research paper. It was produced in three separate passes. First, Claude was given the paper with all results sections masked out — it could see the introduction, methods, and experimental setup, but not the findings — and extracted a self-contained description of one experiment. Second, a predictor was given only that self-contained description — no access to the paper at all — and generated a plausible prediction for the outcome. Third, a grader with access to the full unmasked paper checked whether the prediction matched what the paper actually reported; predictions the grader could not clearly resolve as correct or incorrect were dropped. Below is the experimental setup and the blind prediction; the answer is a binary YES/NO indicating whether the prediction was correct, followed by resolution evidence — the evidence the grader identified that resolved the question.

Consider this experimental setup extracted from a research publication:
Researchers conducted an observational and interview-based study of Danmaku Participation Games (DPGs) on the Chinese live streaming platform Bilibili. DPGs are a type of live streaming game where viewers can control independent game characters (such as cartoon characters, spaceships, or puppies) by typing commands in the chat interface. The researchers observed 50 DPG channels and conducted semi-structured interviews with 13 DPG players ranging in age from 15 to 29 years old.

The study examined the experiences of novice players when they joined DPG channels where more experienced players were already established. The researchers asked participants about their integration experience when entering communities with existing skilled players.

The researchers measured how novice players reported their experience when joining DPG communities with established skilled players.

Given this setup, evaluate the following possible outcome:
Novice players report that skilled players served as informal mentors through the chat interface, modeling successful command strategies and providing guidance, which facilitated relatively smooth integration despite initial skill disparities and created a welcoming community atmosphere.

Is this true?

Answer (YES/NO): NO